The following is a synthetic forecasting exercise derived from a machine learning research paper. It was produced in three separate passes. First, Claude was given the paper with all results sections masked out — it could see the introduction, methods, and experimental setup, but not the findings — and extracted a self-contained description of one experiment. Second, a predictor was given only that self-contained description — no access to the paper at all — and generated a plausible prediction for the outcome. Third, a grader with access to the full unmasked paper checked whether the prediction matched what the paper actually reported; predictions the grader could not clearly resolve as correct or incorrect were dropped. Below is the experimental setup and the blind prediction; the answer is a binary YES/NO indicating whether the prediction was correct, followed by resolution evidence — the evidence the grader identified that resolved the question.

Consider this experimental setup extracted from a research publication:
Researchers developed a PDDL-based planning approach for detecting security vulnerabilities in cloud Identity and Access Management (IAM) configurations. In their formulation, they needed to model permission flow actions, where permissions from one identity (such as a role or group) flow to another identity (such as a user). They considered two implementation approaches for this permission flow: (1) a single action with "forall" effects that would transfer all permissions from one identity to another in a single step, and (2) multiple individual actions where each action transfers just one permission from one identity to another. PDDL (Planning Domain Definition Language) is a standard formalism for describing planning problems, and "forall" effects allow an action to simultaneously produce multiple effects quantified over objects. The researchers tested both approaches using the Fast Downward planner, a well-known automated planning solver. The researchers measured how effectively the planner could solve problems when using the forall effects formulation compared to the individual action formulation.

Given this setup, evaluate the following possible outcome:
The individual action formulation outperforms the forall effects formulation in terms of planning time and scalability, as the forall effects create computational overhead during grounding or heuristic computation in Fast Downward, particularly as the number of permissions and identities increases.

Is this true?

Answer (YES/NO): NO